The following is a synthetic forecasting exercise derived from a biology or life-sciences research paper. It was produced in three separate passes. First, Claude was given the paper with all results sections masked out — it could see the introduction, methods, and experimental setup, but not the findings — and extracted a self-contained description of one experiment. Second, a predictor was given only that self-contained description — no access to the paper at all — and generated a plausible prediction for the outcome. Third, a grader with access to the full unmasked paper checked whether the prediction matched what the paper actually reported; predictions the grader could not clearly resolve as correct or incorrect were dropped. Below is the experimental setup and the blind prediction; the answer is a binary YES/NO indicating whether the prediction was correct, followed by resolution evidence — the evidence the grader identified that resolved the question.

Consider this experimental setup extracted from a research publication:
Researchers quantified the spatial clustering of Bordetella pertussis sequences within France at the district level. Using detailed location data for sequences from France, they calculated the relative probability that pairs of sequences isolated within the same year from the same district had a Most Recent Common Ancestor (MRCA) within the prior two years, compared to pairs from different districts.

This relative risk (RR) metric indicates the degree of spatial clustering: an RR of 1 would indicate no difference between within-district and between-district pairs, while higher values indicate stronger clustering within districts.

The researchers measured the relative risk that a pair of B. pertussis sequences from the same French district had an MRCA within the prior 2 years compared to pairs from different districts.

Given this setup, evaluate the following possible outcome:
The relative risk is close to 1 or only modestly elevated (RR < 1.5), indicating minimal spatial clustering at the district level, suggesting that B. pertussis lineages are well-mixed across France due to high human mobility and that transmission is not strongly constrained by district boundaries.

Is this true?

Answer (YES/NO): NO